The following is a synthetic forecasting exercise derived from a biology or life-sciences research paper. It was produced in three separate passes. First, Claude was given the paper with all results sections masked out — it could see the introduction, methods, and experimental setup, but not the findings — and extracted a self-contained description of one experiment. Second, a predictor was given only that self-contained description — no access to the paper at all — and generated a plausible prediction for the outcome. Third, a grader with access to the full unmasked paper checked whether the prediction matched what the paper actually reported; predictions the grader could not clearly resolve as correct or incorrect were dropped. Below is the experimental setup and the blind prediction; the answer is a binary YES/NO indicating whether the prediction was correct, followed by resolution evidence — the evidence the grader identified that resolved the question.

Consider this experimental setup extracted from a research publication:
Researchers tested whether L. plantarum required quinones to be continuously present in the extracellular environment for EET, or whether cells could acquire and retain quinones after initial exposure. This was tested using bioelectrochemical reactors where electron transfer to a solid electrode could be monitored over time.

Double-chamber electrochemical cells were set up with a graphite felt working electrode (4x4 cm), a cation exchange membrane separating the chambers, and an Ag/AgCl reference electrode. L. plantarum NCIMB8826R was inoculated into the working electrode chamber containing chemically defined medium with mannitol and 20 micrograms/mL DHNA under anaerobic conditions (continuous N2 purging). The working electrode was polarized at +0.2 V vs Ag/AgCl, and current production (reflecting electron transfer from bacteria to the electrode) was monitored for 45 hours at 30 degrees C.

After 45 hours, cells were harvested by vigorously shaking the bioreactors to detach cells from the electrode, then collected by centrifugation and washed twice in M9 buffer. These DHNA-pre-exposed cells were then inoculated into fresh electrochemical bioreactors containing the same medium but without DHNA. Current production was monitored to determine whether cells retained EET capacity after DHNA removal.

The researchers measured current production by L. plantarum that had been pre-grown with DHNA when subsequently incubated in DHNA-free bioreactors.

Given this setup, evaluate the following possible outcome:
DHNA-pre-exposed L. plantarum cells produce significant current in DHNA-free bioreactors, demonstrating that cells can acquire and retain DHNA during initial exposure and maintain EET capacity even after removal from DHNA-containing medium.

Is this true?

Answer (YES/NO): NO